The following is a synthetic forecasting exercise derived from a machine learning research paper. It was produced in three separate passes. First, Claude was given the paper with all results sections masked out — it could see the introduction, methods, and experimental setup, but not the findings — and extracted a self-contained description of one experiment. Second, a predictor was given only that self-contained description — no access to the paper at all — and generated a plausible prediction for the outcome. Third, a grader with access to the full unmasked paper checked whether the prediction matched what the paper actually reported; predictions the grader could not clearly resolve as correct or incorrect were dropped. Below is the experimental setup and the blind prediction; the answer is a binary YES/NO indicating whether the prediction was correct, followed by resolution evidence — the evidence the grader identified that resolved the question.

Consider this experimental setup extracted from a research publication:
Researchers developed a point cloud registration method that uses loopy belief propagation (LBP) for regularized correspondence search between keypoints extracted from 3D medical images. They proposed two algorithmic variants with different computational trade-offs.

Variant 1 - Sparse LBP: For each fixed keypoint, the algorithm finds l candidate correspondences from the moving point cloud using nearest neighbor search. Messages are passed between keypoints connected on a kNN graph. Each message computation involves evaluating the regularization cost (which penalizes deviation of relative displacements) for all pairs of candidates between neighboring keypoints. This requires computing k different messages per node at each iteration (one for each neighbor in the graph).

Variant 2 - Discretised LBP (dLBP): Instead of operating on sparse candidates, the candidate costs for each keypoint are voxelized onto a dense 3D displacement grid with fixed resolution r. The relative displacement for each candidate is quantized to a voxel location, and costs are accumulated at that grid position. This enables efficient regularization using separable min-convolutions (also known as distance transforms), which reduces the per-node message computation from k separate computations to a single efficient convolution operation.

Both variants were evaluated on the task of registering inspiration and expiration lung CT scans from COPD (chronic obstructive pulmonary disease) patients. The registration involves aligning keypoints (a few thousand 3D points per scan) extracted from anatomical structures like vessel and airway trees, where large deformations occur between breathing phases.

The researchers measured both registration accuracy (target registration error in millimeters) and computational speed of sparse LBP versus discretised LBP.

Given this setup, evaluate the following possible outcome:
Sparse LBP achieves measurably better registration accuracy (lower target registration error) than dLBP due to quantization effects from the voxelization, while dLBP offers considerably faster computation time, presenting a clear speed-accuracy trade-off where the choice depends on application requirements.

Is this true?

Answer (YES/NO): YES